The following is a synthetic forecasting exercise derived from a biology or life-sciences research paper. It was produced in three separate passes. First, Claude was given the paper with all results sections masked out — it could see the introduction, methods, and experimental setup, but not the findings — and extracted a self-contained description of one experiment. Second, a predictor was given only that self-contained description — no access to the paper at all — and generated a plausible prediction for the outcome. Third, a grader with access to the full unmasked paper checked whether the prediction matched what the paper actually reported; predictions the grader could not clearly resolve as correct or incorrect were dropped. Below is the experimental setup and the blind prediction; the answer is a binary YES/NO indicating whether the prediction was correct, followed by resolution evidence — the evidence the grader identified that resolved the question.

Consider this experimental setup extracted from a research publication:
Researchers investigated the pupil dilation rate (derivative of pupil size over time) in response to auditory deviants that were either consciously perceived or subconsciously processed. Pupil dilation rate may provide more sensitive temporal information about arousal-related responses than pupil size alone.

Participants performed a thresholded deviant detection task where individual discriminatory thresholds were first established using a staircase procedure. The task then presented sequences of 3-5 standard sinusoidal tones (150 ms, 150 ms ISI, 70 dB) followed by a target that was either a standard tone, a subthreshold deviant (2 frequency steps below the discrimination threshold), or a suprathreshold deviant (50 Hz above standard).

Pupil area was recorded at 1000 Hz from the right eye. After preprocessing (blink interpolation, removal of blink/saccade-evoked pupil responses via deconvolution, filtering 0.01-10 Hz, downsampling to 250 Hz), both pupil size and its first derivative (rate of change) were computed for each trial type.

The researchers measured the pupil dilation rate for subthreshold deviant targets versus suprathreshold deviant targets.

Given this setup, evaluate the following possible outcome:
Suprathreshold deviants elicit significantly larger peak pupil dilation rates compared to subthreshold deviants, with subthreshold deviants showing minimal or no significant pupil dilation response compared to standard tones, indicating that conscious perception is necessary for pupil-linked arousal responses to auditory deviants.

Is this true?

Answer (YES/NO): NO